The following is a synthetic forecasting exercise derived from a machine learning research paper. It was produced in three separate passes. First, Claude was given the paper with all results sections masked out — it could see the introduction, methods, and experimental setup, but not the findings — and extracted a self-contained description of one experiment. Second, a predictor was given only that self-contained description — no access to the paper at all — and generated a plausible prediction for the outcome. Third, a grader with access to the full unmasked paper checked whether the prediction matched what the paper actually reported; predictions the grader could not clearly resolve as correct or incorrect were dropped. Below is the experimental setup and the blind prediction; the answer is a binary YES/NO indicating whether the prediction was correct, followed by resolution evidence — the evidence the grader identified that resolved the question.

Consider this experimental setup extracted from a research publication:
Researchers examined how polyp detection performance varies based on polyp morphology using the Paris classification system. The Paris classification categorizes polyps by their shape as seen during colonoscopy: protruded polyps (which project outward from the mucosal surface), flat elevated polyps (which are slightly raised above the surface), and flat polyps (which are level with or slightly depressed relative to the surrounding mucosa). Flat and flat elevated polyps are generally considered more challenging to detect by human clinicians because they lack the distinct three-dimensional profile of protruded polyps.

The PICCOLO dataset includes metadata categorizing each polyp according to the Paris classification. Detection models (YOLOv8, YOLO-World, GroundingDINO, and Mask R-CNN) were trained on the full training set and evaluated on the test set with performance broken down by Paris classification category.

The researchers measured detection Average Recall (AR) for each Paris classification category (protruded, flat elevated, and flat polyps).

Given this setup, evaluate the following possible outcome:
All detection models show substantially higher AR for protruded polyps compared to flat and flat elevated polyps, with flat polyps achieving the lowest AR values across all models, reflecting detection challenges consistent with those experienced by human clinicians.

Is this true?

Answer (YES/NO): YES